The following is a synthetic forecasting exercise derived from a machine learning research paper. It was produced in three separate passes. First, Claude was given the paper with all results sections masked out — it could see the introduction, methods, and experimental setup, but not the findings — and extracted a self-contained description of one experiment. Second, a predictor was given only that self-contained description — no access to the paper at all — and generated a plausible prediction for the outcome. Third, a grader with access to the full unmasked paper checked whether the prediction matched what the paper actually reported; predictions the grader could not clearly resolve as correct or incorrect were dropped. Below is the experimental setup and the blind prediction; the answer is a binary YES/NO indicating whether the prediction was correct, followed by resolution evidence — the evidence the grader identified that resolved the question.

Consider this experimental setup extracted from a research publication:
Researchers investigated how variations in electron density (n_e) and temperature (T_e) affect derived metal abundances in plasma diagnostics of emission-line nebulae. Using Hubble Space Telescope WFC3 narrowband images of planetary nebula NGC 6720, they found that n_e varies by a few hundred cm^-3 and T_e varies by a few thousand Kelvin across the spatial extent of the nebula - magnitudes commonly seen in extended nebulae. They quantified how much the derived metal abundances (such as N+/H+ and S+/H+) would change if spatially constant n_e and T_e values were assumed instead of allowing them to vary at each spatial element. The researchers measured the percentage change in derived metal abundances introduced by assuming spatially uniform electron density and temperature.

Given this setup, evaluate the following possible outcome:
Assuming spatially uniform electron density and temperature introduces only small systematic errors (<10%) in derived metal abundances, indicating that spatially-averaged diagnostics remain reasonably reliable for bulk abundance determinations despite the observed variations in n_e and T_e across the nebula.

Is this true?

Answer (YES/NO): NO